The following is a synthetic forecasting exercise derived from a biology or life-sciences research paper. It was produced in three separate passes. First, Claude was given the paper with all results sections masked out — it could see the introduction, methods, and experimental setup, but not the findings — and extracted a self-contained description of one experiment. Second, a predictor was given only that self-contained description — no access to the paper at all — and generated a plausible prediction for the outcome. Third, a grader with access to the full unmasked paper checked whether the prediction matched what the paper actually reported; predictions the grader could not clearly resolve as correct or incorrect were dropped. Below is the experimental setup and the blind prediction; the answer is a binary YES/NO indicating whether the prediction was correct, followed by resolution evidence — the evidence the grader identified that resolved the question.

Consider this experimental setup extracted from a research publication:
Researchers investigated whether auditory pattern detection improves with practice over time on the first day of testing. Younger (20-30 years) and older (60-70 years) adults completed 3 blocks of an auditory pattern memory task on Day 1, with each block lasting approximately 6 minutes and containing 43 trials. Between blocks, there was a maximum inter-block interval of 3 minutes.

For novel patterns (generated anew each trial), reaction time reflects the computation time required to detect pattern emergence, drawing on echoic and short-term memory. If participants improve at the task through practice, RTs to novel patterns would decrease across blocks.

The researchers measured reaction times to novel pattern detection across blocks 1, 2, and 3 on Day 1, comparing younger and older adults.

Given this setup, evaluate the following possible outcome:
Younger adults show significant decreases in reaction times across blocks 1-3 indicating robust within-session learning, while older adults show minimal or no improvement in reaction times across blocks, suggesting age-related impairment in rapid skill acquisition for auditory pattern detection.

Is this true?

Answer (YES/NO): NO